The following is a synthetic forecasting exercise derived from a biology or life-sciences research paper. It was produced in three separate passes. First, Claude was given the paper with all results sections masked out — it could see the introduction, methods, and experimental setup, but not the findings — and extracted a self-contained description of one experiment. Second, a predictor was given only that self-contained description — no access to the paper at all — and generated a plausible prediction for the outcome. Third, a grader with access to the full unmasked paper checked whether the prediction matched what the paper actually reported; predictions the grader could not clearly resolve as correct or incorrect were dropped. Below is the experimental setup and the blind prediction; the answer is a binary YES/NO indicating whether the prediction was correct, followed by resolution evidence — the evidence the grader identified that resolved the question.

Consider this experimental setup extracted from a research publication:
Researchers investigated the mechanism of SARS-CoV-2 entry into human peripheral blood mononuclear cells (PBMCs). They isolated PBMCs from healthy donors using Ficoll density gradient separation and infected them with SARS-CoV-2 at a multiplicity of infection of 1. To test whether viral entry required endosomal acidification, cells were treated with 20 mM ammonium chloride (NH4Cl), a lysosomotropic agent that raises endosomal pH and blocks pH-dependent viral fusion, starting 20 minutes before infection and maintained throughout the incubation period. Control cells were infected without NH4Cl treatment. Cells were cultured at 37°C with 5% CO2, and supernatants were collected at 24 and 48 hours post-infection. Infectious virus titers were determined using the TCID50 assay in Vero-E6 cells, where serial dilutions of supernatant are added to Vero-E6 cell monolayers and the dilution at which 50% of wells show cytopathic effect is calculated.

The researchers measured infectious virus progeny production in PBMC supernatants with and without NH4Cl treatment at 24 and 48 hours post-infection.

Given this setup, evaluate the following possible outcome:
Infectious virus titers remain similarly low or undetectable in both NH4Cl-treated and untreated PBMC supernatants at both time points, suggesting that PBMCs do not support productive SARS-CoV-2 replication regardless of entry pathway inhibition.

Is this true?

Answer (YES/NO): NO